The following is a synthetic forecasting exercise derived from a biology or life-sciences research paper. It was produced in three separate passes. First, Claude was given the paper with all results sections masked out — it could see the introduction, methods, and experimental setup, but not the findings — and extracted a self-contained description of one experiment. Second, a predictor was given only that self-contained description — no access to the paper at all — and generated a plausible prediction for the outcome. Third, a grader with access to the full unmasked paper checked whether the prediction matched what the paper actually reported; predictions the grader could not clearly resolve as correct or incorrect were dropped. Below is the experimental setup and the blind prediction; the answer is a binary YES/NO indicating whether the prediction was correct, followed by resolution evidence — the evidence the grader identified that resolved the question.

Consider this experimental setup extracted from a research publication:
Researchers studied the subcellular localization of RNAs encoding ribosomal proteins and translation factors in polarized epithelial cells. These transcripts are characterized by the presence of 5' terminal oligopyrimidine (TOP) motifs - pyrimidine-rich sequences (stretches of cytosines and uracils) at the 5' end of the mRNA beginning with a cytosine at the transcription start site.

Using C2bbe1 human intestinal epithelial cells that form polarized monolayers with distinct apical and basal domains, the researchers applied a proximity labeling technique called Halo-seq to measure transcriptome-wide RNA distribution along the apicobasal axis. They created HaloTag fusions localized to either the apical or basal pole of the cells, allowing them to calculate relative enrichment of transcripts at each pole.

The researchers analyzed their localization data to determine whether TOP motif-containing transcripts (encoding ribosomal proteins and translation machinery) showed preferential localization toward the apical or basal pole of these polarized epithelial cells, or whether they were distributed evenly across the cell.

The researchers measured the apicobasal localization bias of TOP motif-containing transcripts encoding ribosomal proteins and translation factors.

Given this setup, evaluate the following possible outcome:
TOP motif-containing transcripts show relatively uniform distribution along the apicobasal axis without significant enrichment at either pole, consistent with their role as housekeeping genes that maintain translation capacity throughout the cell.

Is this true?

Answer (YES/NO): NO